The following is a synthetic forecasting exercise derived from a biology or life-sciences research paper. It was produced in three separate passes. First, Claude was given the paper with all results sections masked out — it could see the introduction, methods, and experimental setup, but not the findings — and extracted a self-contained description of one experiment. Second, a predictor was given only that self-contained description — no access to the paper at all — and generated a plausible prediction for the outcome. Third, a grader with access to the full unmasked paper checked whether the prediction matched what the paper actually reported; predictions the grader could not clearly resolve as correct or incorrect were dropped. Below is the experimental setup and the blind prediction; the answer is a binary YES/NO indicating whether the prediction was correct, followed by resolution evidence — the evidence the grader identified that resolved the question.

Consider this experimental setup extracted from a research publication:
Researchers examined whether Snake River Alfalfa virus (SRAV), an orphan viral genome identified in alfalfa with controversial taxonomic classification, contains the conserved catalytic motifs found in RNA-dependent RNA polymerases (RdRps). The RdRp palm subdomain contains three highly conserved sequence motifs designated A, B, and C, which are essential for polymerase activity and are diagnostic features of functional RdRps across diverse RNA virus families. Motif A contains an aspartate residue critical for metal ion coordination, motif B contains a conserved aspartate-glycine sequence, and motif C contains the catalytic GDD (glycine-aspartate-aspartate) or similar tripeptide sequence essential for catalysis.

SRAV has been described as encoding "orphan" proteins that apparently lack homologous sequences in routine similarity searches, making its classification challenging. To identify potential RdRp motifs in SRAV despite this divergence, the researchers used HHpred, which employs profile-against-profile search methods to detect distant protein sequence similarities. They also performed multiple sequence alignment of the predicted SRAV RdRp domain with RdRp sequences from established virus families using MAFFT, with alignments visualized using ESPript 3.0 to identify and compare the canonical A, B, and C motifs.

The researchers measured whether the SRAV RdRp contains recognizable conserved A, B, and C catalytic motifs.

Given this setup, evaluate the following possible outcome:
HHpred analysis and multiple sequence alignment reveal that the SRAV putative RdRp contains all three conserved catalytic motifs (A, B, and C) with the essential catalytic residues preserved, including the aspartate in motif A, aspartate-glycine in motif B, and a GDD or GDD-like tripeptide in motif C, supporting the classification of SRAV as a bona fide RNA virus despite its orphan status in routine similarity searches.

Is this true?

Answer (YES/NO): YES